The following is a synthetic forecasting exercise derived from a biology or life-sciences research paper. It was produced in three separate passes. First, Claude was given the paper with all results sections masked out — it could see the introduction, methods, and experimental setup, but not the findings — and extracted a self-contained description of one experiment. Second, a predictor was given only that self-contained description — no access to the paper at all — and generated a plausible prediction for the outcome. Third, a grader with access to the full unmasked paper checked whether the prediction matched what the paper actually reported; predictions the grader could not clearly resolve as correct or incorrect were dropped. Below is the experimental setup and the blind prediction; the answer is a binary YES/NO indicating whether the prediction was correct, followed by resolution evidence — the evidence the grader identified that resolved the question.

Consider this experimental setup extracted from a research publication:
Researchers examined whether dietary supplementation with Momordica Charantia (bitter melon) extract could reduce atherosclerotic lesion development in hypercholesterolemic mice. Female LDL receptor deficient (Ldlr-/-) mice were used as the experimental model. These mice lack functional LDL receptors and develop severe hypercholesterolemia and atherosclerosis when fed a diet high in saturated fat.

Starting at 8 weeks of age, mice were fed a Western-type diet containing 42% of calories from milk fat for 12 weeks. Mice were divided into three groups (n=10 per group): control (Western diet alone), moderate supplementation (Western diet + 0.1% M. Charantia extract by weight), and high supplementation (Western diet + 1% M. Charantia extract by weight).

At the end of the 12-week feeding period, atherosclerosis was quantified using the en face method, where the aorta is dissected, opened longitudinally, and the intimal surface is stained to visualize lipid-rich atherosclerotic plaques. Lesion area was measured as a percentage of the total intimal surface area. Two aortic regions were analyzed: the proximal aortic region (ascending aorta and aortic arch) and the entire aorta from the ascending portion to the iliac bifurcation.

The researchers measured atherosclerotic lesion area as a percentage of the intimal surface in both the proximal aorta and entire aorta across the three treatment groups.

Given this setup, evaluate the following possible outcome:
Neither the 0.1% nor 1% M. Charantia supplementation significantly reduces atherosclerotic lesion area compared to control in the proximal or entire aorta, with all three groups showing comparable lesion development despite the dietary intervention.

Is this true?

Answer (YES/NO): YES